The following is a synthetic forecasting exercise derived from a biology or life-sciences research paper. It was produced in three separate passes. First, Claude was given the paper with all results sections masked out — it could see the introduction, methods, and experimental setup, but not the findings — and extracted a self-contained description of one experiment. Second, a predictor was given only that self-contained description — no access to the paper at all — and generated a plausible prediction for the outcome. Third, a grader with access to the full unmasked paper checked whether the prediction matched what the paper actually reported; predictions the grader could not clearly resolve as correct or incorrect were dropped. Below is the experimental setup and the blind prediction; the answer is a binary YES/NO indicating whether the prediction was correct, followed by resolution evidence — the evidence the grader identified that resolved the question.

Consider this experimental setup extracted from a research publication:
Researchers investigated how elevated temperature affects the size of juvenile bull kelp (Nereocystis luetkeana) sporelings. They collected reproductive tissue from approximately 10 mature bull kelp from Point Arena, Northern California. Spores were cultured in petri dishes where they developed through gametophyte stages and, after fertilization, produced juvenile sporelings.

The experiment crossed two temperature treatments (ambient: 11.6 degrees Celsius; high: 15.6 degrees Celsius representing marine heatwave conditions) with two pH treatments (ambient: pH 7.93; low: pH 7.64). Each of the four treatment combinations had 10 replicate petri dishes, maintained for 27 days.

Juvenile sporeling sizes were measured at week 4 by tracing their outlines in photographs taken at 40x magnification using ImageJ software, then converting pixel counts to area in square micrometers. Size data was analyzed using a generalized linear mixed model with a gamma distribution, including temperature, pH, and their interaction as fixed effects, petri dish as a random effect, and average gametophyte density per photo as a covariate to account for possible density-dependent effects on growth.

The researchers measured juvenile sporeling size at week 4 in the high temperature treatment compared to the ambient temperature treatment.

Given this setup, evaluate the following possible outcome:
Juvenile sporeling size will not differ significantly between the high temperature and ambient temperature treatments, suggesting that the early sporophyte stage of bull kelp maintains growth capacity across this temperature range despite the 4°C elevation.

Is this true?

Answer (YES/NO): NO